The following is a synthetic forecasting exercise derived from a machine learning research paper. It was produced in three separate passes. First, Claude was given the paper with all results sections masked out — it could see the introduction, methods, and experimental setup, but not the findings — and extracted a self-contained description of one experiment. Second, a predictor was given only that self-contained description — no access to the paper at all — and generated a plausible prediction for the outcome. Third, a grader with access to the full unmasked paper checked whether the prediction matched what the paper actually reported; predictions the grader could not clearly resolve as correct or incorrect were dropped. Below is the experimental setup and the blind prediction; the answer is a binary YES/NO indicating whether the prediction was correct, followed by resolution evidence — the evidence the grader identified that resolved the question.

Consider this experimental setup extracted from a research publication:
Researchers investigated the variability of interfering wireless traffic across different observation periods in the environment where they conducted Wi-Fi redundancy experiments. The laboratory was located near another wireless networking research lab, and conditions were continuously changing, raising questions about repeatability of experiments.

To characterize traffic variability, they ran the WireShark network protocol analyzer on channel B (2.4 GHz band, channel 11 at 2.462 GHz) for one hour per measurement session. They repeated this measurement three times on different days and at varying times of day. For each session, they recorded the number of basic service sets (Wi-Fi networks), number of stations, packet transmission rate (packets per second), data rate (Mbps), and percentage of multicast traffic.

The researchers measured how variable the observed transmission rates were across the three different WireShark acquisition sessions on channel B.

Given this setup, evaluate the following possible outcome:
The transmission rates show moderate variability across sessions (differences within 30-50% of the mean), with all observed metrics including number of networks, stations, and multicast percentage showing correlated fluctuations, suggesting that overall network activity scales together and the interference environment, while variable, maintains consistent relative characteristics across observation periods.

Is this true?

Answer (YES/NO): NO